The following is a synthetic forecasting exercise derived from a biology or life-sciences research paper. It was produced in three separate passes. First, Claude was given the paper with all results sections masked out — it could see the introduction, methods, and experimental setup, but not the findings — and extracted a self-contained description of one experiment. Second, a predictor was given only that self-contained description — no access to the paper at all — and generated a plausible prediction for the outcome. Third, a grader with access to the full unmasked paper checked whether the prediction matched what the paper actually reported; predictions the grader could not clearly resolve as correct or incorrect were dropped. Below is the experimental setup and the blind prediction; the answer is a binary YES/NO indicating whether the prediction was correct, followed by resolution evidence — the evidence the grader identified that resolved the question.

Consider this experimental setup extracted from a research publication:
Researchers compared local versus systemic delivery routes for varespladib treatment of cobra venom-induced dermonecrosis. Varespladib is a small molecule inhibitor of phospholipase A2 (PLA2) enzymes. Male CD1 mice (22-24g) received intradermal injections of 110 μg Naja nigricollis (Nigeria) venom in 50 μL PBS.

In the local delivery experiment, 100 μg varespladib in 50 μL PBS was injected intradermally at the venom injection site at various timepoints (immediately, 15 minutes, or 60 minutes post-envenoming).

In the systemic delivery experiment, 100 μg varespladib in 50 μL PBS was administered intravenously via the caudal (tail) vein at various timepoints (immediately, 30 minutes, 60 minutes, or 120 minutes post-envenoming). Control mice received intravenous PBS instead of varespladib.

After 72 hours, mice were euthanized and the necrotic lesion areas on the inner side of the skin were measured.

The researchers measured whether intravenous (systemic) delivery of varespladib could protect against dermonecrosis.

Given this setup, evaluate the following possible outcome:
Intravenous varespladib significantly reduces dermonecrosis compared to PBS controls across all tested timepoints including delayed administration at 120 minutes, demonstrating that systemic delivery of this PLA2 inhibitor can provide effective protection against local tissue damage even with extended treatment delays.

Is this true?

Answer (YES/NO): NO